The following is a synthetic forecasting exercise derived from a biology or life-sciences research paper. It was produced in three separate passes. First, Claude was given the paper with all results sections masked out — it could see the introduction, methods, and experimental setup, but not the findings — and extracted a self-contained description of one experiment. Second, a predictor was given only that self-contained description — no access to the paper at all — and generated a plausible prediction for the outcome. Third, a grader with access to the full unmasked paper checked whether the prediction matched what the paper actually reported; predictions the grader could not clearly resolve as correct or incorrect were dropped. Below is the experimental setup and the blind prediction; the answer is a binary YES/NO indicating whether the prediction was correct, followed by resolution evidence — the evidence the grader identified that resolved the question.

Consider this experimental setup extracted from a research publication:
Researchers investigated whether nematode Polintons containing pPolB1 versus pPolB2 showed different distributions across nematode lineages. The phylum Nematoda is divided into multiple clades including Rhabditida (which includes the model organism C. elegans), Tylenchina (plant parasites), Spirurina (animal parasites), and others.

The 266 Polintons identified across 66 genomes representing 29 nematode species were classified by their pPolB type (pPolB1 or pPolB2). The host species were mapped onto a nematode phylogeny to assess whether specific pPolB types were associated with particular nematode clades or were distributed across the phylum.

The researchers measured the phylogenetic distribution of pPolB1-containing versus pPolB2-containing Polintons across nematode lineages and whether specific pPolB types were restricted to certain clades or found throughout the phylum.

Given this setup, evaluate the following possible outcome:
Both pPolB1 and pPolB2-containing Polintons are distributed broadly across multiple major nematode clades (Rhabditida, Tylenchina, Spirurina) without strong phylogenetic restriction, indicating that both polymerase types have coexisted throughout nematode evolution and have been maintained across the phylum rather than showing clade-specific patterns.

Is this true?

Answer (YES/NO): NO